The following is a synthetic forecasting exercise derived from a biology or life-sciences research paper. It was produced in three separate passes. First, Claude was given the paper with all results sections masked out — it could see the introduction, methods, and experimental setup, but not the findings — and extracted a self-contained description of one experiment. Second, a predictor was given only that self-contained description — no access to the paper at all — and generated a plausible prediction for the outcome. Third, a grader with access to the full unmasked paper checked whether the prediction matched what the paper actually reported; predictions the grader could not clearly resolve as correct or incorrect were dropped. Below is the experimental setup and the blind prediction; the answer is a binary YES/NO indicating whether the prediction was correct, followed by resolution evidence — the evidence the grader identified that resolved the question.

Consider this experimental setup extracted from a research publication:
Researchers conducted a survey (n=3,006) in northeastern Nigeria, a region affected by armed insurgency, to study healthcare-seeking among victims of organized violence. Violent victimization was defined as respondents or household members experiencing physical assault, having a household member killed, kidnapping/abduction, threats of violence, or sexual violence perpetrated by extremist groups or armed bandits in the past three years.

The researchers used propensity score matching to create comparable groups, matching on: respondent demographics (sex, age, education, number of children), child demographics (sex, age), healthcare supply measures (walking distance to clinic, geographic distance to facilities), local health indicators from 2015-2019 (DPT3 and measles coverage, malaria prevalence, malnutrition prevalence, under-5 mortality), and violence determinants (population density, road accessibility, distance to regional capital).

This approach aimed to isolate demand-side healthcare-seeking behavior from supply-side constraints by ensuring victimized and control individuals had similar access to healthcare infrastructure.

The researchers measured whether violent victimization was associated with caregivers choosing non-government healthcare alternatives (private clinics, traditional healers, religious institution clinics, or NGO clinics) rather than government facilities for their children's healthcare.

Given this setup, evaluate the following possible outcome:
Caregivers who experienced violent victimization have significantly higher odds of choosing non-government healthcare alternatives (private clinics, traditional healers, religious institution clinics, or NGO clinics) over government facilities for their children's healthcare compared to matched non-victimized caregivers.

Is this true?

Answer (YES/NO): YES